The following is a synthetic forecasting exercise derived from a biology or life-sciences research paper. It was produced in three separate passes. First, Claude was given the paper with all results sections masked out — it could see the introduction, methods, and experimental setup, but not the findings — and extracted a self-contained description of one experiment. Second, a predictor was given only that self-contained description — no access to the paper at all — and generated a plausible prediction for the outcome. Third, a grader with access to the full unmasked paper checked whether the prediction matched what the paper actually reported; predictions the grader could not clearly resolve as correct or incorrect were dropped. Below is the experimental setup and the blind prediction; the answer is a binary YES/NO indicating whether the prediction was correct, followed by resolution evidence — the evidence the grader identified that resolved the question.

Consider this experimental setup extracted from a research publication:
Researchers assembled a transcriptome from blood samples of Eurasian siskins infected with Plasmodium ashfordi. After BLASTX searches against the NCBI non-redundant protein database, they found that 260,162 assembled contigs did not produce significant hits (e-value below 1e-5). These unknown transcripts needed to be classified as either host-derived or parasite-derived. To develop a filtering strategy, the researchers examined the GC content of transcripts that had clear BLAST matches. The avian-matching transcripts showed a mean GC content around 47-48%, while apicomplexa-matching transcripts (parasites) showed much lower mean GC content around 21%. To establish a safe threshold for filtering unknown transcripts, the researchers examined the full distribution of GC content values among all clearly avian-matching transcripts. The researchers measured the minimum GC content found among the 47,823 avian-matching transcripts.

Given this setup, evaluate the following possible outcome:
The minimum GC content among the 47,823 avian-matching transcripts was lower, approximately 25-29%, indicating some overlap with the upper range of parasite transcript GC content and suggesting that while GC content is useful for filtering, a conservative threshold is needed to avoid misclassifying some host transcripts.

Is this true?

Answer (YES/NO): NO